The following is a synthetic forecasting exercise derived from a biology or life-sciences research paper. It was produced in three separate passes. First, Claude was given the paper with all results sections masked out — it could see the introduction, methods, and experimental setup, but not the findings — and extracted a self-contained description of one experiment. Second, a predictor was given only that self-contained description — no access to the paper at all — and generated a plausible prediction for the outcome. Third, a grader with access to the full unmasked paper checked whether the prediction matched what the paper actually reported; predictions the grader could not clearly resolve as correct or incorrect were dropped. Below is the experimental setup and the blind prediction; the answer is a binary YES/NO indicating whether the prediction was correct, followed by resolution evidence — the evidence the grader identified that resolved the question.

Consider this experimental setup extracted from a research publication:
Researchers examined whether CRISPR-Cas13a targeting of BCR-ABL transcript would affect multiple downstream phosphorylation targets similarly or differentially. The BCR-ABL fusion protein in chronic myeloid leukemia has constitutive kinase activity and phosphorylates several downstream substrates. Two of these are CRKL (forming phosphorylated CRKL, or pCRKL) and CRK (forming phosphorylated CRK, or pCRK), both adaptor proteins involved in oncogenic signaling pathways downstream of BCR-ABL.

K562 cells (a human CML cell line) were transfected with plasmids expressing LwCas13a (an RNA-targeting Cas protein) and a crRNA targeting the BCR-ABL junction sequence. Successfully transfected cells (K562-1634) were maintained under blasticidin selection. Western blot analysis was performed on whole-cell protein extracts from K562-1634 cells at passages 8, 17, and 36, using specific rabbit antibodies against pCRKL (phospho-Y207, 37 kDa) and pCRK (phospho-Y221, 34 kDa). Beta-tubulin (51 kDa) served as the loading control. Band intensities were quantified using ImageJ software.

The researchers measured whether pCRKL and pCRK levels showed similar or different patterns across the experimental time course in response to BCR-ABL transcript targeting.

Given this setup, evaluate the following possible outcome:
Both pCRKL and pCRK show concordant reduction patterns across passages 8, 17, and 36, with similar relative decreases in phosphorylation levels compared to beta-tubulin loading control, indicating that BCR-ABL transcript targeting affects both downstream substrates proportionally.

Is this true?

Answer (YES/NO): NO